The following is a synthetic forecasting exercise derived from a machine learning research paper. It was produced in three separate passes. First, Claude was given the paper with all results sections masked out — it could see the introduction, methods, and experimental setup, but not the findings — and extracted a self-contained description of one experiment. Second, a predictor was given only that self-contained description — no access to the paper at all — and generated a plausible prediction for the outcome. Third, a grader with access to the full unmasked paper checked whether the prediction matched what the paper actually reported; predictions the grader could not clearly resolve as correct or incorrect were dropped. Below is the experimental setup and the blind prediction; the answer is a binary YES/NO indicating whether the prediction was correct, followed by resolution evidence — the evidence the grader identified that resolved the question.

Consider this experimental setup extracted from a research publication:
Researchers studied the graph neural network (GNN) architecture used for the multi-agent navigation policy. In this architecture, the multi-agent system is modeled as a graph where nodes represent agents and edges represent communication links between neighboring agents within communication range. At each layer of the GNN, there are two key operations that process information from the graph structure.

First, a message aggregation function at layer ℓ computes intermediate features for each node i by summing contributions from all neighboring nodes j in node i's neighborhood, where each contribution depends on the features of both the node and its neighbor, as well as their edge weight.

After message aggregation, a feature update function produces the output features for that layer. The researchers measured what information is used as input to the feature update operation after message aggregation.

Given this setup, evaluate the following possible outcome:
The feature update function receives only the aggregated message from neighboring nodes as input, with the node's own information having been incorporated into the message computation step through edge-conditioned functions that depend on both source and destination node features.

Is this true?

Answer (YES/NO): NO